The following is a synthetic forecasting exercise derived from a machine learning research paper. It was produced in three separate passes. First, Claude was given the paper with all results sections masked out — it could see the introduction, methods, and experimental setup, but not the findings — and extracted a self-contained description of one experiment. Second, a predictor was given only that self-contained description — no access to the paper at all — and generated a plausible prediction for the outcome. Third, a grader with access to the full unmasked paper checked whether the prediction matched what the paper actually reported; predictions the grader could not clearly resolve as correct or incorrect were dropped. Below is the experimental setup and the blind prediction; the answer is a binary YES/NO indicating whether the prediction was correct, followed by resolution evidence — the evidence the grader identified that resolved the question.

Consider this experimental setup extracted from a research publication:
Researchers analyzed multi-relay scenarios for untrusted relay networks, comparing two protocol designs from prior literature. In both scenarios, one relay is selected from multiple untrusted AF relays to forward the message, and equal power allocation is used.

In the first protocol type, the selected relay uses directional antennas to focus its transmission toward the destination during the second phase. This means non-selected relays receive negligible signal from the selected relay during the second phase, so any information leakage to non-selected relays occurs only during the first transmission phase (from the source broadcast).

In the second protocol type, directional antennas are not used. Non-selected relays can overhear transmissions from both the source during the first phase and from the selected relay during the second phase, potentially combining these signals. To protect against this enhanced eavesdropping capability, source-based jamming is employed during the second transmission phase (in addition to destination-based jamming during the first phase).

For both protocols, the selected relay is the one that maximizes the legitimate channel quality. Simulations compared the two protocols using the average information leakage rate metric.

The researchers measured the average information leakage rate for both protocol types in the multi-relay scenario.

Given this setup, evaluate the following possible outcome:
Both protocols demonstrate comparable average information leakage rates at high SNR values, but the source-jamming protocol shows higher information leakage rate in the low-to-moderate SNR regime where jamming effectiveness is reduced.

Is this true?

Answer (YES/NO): NO